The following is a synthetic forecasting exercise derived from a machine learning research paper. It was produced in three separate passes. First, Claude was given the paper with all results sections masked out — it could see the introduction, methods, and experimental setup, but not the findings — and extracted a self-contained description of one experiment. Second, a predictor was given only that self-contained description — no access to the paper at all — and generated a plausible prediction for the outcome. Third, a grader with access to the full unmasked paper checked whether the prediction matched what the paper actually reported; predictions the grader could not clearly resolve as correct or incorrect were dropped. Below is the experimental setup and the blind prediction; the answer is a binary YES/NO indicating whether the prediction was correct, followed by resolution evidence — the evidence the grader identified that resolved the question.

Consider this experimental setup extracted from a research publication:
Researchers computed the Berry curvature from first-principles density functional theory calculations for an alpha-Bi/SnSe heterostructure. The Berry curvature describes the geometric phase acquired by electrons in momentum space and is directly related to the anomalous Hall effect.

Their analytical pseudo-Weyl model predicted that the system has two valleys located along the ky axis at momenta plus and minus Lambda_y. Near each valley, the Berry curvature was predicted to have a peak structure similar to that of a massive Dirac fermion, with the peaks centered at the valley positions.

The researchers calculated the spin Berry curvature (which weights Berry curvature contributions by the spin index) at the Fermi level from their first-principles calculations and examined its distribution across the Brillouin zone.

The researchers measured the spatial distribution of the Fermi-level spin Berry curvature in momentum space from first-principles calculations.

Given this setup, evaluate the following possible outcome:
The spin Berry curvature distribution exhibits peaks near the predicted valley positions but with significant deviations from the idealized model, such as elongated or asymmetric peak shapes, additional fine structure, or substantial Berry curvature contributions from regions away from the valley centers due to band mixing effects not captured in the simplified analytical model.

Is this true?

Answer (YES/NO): NO